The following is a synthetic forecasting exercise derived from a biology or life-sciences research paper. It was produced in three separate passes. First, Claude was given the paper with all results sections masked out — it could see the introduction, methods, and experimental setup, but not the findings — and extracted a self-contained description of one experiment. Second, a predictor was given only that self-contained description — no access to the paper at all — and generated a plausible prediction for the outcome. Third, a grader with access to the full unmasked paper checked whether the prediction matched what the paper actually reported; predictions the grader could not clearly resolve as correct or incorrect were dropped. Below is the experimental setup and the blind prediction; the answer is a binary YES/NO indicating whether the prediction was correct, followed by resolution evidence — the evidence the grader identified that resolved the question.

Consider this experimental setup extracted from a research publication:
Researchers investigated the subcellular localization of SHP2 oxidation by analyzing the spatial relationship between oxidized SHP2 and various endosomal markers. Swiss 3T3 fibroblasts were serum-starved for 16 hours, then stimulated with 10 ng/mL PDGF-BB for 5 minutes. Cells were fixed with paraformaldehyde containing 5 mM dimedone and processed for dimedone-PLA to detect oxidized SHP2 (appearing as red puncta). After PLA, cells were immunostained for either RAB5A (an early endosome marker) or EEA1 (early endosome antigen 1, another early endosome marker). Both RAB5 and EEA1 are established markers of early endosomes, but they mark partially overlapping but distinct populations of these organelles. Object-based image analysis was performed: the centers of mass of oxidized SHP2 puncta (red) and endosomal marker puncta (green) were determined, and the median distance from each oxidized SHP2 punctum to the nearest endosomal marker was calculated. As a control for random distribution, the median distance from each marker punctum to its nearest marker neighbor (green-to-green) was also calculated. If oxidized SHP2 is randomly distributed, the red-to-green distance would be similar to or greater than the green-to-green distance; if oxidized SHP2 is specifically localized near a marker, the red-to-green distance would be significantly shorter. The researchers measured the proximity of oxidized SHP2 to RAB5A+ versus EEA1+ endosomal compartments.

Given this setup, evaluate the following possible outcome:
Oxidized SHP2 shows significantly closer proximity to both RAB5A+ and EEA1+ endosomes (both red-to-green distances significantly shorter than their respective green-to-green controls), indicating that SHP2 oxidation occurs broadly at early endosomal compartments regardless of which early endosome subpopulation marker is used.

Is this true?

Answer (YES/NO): NO